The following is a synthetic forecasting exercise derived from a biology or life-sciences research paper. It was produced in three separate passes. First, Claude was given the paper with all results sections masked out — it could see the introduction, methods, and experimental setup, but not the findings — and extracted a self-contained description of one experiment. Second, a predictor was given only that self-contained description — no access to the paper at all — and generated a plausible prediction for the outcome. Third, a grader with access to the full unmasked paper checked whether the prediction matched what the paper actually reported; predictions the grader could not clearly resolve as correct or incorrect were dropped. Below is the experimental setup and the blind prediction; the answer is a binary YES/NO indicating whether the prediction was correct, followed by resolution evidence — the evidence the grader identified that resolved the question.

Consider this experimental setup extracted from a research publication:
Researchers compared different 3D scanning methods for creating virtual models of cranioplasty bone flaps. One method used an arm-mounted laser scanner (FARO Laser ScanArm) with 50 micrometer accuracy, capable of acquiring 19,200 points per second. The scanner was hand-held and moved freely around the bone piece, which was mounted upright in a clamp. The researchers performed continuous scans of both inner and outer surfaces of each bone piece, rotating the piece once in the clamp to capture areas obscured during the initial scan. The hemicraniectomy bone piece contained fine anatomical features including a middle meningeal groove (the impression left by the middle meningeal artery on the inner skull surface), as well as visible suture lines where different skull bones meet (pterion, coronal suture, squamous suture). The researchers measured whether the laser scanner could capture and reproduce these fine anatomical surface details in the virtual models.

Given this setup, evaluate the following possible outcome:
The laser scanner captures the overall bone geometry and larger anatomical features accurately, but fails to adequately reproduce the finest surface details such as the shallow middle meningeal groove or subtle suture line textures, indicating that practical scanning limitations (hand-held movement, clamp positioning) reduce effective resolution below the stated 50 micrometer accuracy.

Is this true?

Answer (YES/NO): NO